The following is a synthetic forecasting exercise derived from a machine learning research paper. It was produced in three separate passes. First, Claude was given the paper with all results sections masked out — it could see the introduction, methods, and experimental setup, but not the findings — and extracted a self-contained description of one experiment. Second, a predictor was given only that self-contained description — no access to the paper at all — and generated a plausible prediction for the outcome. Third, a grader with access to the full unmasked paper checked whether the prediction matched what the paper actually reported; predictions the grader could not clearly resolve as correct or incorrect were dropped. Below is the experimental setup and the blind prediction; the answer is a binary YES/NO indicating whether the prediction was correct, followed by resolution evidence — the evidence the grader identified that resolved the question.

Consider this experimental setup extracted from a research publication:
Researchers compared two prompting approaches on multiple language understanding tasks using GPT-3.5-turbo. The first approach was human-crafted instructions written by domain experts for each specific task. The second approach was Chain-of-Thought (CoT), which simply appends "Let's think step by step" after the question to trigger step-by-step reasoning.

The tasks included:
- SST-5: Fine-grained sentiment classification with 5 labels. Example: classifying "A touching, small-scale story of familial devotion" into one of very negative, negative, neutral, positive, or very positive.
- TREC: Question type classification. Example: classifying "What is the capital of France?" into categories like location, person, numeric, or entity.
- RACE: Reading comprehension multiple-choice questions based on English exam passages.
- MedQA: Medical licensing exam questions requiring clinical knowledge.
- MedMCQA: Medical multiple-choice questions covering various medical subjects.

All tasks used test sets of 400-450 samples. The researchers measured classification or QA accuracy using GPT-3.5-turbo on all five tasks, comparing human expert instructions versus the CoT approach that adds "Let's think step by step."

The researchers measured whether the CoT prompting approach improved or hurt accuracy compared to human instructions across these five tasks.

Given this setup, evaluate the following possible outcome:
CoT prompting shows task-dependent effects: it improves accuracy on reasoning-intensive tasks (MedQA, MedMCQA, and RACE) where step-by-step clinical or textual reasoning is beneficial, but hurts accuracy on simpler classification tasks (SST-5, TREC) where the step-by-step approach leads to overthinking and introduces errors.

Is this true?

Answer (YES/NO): NO